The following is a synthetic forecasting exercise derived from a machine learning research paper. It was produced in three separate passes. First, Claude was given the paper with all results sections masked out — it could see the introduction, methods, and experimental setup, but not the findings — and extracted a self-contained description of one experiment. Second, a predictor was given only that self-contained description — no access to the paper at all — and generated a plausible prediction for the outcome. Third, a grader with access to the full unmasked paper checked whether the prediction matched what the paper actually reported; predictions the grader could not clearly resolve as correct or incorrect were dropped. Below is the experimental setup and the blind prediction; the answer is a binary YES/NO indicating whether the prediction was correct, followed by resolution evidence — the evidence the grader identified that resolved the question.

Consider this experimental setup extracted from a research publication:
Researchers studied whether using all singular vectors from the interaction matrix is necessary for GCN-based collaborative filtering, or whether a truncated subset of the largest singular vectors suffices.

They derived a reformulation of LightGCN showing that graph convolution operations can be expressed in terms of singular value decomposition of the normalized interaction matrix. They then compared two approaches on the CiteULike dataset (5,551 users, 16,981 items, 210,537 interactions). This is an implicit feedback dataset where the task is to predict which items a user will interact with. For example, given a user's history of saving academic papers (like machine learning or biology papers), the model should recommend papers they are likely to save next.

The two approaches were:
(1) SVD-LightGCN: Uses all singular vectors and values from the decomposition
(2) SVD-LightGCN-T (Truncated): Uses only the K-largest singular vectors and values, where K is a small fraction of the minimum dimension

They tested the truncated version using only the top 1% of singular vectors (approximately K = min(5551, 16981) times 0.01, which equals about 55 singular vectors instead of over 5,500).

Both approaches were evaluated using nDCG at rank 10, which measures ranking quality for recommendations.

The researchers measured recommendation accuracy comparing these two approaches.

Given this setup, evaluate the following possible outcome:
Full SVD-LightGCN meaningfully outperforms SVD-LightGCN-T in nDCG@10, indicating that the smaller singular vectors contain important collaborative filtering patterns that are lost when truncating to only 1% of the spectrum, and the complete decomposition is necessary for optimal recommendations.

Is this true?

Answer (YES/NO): NO